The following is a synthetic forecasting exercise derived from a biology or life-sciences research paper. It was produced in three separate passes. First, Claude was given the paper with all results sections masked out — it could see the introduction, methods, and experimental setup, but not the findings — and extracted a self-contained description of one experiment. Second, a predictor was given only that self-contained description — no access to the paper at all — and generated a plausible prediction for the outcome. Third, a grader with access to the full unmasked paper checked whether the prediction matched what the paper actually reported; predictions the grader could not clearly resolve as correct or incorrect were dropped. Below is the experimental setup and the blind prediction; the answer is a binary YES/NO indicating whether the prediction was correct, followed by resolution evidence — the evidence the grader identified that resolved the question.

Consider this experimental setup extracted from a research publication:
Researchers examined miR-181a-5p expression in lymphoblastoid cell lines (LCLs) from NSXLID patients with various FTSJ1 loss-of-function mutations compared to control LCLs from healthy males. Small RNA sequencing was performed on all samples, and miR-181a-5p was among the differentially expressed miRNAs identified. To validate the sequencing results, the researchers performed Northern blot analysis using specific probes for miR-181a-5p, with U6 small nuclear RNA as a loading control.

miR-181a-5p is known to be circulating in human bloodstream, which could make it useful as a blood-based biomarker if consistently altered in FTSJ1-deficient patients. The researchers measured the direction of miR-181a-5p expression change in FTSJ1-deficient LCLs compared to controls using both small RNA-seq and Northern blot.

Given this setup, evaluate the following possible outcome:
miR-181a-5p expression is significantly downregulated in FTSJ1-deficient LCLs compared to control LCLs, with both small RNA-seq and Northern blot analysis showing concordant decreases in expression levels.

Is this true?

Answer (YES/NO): NO